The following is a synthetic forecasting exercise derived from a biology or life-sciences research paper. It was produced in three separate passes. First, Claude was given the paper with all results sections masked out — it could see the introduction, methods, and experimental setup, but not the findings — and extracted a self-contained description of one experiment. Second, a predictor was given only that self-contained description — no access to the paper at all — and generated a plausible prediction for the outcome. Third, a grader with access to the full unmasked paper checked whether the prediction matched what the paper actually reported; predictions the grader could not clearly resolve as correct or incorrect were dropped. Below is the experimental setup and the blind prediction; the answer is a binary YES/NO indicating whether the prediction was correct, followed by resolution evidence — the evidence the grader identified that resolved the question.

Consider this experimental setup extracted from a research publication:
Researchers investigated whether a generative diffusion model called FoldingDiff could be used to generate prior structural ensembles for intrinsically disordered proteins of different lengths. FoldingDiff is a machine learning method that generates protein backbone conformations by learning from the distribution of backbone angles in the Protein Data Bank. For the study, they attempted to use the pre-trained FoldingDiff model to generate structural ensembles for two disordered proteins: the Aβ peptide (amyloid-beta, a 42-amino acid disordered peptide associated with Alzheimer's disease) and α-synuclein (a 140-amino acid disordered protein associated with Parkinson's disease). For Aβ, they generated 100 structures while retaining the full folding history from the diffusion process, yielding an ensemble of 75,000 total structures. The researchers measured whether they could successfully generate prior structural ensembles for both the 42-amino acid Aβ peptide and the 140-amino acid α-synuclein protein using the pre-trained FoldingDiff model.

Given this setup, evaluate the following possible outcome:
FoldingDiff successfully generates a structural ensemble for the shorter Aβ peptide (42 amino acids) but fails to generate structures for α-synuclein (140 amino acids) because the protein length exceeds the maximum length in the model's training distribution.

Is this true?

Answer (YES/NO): YES